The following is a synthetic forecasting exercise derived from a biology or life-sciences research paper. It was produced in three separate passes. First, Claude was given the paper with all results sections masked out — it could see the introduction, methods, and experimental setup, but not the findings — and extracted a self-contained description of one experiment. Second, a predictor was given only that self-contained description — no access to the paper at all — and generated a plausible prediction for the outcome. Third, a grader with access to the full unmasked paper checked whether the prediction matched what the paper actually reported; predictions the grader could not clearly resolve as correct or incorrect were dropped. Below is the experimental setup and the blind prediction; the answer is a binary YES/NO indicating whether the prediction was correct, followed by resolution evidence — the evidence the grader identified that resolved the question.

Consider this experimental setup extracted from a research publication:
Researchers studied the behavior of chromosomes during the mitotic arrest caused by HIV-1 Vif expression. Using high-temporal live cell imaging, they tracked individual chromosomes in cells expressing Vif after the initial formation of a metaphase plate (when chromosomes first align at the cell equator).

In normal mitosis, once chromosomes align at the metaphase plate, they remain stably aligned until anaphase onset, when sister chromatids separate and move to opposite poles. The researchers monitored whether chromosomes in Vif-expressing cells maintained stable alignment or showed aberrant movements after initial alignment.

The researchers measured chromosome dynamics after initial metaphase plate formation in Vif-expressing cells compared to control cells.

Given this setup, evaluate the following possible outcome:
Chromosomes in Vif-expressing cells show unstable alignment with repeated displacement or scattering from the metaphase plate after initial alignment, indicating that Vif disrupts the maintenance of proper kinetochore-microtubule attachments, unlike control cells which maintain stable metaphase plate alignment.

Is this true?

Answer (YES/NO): YES